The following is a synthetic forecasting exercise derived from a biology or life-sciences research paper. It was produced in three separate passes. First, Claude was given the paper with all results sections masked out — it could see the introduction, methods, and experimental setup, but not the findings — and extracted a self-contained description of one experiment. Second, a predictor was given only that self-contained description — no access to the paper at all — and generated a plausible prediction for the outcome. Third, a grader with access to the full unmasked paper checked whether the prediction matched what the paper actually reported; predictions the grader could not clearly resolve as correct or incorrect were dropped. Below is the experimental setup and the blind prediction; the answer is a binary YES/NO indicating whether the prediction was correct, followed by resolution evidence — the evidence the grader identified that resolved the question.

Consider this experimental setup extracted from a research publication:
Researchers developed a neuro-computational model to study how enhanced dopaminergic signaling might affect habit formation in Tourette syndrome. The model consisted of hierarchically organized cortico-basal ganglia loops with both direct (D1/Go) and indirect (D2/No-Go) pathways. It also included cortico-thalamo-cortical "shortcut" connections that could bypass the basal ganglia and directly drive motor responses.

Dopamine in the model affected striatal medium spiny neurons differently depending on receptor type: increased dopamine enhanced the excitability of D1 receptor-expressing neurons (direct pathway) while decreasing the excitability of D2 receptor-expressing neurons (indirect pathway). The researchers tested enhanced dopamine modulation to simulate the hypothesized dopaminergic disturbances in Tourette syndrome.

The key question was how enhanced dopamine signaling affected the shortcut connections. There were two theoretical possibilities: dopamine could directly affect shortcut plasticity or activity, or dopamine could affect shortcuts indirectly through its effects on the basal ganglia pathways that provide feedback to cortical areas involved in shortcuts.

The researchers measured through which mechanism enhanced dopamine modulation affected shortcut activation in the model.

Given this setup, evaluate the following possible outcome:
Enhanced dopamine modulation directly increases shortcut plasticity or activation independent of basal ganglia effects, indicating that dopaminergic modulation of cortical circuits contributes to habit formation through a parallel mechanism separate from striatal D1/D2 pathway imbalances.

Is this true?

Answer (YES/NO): NO